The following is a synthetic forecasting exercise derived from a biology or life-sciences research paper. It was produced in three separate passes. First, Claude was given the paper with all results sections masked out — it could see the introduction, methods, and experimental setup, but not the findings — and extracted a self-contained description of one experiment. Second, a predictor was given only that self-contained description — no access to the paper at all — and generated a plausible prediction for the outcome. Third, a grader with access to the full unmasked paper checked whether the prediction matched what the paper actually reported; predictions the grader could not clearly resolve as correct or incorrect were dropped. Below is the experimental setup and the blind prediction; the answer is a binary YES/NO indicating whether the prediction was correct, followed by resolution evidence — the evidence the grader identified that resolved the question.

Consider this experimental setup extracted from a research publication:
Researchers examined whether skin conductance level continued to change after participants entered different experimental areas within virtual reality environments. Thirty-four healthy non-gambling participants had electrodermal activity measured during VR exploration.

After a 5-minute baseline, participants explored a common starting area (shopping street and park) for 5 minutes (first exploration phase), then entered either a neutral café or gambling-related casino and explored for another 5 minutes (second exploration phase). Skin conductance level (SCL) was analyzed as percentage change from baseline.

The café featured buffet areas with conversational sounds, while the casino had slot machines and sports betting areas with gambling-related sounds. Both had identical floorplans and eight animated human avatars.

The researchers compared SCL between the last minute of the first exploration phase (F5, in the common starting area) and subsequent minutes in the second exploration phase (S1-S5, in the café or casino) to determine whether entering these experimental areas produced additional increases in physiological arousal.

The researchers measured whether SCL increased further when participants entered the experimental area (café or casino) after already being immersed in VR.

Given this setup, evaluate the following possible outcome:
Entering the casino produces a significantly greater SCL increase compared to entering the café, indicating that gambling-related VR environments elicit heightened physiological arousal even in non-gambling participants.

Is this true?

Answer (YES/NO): NO